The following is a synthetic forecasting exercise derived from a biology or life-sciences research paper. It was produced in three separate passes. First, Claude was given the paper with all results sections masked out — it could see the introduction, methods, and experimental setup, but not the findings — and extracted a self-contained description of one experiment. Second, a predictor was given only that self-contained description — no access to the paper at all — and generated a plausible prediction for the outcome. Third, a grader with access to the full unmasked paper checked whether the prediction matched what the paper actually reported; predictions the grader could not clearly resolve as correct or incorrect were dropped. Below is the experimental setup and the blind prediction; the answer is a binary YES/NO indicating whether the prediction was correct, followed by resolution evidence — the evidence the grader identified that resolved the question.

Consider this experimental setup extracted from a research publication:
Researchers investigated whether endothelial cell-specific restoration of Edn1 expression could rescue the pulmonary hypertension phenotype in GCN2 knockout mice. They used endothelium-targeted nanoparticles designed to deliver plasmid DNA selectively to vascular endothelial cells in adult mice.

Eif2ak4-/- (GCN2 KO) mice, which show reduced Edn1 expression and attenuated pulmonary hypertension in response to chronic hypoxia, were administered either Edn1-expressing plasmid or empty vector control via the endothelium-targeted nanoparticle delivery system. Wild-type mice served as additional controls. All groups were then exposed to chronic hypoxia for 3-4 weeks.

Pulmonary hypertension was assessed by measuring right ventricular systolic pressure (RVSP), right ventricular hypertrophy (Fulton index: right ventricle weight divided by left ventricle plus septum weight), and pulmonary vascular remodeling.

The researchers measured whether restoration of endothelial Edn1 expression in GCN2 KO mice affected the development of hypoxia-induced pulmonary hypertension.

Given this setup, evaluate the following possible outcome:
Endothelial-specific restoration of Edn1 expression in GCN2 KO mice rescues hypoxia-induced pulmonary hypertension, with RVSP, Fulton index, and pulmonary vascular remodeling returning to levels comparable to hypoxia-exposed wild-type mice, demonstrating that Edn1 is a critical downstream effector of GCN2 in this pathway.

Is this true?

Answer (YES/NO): YES